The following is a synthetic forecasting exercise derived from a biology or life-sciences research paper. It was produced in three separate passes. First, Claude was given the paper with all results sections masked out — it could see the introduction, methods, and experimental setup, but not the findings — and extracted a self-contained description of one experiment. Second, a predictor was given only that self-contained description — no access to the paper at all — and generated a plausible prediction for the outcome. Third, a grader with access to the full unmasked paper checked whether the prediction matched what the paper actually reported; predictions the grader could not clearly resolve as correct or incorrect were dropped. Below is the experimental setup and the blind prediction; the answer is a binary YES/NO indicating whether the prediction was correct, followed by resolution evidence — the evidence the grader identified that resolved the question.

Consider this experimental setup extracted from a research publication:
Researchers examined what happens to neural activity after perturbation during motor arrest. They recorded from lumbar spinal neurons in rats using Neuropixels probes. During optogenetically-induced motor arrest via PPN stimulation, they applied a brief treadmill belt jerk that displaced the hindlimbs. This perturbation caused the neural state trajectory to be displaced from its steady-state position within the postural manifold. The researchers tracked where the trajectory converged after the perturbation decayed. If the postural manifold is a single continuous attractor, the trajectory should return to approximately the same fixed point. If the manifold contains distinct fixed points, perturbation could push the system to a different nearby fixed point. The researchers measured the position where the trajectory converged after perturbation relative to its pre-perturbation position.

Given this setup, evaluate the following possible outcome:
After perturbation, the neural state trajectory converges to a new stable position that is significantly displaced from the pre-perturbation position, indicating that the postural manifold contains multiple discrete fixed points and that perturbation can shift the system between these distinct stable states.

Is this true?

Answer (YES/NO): YES